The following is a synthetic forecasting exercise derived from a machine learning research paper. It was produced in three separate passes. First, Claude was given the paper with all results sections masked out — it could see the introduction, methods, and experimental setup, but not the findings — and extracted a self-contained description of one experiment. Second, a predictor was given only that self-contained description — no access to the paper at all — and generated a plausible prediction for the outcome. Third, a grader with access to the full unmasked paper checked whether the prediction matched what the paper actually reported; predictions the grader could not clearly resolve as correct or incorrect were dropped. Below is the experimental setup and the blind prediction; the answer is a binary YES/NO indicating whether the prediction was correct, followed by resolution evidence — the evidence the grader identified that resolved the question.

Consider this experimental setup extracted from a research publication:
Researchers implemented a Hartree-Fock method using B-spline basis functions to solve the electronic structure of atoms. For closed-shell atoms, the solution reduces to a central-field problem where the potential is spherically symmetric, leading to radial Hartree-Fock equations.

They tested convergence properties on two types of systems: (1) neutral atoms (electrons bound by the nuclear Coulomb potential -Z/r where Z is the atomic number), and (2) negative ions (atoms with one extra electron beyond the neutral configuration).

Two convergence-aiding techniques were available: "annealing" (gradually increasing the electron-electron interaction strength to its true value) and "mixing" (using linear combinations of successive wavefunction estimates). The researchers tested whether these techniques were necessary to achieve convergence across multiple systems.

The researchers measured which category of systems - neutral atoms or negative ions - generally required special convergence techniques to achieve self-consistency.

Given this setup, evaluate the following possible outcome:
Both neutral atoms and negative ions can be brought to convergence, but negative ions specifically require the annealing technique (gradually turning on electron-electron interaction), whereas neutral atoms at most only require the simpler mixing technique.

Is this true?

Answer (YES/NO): NO